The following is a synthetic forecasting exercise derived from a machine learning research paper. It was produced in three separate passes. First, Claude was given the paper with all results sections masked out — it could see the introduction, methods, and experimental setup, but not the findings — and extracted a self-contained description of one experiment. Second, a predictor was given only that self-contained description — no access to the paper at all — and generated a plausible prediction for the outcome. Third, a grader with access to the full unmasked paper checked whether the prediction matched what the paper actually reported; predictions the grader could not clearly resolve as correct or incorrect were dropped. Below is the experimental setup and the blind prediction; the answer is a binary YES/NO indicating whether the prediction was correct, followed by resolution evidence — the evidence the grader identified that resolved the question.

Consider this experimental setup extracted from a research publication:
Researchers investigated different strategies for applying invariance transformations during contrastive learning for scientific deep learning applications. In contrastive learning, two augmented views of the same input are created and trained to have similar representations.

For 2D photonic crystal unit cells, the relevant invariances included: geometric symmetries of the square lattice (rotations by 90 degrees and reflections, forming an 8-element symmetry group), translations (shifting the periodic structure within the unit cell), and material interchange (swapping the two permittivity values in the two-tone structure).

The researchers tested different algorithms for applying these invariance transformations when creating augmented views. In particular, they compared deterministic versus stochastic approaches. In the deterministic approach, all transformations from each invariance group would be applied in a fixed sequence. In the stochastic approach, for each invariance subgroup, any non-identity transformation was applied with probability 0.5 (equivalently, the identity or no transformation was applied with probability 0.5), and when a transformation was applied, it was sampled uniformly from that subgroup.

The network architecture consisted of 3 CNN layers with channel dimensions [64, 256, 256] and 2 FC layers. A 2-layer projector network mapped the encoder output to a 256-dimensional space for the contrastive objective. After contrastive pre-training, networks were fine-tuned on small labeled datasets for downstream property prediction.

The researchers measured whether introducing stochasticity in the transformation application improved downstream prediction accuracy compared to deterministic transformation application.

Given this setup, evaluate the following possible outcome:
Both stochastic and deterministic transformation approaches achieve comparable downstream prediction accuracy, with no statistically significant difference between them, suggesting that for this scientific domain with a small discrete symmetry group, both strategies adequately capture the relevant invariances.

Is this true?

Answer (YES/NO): NO